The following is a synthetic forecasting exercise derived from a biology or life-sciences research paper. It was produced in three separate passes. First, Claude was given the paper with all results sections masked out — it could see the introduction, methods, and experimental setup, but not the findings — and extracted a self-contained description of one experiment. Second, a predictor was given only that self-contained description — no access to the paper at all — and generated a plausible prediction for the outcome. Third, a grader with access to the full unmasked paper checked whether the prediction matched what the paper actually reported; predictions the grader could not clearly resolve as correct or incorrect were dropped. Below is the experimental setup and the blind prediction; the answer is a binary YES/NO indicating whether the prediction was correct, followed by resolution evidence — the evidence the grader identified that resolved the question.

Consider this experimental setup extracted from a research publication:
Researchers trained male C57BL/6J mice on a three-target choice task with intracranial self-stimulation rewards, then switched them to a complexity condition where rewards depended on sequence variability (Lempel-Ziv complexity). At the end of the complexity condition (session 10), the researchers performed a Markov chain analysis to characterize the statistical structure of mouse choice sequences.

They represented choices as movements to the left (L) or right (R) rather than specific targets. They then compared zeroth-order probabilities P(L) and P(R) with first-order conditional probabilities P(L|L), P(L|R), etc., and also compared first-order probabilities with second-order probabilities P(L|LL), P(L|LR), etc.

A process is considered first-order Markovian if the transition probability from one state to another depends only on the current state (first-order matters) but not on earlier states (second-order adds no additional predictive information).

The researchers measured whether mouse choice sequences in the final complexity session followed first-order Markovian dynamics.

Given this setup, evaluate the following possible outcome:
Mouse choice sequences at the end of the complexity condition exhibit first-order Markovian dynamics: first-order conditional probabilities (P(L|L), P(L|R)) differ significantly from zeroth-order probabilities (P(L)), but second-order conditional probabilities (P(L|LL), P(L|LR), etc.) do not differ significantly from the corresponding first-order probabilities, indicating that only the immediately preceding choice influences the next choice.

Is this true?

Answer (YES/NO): YES